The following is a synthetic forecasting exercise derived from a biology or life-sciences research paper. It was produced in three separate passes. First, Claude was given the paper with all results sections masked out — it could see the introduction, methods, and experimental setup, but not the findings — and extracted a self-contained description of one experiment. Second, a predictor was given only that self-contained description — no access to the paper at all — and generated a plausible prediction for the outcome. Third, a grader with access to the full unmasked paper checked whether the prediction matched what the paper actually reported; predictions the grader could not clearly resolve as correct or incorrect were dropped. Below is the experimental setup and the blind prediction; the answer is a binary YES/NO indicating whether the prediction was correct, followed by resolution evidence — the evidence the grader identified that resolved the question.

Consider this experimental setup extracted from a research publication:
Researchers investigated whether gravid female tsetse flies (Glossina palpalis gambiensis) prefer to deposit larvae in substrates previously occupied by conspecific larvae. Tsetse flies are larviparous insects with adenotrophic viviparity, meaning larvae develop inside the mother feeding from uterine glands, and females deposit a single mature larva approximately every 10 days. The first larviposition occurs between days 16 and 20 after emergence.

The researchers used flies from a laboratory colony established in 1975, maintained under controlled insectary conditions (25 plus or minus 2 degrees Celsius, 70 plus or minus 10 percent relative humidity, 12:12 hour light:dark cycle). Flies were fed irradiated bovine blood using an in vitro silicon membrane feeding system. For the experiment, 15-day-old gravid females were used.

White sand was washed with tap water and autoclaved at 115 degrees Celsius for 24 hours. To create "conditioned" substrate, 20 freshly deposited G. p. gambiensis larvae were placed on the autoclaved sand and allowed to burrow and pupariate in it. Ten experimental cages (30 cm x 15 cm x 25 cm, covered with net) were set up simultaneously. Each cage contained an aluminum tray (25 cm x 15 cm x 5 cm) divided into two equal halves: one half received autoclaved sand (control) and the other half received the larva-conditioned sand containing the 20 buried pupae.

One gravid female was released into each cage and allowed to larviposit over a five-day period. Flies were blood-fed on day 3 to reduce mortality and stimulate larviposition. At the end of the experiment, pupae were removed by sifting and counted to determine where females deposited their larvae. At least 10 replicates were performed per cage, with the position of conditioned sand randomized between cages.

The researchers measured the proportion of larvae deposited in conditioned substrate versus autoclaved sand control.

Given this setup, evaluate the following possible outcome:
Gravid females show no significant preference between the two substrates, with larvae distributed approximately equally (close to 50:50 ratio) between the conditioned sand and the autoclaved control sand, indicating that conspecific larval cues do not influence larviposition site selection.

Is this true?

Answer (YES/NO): NO